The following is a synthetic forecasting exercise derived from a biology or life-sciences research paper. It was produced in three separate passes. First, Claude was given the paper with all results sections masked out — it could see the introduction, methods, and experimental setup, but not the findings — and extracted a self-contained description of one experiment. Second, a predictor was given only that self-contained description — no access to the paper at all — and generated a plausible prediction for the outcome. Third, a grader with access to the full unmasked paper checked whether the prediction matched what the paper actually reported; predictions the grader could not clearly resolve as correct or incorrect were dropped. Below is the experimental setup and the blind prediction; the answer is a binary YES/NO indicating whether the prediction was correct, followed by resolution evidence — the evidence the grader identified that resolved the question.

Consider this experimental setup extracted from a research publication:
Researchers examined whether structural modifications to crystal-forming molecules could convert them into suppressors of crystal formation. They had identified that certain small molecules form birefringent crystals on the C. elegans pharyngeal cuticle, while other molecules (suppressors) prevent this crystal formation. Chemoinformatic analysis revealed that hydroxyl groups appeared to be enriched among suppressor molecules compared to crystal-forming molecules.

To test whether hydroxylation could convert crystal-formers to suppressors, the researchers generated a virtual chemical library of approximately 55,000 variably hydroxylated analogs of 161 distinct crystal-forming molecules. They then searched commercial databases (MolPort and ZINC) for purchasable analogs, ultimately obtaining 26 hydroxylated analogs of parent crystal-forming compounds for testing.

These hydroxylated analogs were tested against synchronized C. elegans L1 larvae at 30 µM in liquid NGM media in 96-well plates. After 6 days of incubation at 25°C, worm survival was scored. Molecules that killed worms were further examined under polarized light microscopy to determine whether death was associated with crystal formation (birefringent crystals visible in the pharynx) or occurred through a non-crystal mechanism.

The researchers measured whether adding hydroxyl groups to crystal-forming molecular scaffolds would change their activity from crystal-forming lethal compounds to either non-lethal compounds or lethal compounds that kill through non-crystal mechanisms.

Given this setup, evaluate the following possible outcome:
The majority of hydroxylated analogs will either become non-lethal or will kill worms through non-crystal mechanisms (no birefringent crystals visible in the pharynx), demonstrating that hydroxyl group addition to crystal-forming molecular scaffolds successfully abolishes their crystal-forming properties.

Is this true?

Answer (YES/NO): NO